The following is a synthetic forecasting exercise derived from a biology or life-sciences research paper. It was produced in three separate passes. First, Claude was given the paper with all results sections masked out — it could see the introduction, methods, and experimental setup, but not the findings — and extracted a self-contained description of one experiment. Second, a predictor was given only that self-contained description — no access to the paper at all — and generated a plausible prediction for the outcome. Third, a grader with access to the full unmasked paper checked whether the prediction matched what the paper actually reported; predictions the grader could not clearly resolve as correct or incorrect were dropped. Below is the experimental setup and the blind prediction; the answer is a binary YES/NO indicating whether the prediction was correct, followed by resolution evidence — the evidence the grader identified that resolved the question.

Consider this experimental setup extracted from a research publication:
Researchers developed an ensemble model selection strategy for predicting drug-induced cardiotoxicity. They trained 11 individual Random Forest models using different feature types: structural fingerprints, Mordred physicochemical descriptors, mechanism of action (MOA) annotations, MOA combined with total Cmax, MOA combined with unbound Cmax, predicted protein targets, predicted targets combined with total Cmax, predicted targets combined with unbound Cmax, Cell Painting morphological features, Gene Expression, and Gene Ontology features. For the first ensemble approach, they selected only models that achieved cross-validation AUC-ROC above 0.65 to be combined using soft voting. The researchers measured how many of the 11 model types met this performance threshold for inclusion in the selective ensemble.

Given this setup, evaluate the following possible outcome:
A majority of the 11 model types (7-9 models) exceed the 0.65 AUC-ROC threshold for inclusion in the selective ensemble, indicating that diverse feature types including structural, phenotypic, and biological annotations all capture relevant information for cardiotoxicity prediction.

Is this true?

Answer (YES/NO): NO